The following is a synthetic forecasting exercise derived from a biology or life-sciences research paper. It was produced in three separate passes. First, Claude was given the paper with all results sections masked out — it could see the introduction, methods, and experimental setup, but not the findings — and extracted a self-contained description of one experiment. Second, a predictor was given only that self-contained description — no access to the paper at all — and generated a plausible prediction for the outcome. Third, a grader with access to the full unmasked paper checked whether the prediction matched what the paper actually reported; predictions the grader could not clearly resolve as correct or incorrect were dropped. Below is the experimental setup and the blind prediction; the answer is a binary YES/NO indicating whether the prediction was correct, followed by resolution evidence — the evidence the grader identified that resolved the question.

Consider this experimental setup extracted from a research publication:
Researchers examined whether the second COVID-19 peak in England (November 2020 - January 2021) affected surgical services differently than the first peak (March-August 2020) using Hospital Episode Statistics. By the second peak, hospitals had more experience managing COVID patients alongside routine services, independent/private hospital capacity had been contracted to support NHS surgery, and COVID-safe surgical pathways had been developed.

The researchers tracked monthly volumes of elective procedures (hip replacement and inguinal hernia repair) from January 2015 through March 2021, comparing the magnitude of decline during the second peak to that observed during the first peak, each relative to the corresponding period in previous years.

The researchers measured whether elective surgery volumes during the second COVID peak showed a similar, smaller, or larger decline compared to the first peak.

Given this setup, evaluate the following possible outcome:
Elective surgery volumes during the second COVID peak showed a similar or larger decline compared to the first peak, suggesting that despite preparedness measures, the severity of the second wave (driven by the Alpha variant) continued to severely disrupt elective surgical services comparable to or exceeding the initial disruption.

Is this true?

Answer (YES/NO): NO